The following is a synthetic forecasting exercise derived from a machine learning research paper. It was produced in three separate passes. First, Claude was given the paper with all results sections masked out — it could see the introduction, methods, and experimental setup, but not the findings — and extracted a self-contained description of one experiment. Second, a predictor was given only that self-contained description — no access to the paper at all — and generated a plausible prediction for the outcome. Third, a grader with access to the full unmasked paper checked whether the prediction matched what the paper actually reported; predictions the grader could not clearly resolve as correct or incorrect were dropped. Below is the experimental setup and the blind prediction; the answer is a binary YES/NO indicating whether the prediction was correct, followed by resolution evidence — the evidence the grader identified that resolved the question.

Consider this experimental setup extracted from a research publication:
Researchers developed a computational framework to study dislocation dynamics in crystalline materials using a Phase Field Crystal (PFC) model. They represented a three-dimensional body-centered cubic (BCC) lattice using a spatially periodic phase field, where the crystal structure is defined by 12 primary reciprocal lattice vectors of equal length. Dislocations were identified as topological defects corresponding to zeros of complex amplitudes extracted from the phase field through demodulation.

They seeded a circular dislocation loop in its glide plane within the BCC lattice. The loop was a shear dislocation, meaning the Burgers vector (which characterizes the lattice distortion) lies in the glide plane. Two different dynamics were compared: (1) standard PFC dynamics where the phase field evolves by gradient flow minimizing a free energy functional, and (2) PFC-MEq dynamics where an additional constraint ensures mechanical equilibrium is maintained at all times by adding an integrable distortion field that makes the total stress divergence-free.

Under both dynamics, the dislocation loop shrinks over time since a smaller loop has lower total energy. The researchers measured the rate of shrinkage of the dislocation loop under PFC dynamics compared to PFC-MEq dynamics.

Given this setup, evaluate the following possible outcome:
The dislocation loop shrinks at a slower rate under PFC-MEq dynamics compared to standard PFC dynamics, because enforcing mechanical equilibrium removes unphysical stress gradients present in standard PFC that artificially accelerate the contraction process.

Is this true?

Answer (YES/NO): NO